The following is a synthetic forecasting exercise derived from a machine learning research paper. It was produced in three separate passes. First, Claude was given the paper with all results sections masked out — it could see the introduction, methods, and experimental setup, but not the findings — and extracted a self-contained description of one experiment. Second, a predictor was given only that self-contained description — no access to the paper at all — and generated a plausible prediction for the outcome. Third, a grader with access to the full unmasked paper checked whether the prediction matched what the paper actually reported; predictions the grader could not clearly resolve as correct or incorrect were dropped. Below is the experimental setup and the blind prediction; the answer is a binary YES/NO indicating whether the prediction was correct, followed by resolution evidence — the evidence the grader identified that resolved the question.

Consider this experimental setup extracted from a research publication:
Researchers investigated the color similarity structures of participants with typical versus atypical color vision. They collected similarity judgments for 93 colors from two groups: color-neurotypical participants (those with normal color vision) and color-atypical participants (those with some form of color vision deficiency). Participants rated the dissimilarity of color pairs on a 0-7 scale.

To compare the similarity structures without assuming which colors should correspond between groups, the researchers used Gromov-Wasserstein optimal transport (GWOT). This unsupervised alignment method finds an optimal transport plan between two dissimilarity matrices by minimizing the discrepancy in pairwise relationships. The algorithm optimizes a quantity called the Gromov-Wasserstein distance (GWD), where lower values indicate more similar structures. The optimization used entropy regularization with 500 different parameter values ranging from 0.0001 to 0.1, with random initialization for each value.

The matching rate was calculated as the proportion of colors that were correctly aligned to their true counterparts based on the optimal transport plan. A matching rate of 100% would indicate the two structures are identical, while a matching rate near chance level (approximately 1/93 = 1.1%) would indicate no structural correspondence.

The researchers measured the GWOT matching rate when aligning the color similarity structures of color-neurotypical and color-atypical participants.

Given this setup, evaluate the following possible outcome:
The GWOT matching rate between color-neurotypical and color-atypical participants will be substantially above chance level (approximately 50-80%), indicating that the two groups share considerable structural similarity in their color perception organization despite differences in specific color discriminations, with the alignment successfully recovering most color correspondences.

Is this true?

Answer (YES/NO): NO